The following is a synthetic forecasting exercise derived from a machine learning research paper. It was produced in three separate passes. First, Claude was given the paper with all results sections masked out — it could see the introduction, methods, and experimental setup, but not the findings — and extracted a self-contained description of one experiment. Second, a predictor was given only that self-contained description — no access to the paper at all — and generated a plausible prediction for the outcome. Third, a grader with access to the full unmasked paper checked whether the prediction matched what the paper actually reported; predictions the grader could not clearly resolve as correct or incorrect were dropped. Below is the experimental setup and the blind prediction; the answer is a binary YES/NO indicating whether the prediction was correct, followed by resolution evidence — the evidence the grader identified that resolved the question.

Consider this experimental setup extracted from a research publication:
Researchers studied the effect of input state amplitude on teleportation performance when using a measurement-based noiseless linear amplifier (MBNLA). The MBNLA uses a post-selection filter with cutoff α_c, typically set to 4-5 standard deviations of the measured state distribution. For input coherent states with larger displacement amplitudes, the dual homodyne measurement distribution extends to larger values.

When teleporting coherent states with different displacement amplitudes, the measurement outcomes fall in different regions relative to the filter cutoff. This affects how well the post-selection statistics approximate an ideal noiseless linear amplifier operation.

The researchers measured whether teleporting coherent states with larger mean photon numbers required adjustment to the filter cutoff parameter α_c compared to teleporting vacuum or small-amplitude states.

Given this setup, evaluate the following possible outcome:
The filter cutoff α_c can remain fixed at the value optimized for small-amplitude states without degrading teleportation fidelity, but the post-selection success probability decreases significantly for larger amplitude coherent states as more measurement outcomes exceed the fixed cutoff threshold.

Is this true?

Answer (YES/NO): NO